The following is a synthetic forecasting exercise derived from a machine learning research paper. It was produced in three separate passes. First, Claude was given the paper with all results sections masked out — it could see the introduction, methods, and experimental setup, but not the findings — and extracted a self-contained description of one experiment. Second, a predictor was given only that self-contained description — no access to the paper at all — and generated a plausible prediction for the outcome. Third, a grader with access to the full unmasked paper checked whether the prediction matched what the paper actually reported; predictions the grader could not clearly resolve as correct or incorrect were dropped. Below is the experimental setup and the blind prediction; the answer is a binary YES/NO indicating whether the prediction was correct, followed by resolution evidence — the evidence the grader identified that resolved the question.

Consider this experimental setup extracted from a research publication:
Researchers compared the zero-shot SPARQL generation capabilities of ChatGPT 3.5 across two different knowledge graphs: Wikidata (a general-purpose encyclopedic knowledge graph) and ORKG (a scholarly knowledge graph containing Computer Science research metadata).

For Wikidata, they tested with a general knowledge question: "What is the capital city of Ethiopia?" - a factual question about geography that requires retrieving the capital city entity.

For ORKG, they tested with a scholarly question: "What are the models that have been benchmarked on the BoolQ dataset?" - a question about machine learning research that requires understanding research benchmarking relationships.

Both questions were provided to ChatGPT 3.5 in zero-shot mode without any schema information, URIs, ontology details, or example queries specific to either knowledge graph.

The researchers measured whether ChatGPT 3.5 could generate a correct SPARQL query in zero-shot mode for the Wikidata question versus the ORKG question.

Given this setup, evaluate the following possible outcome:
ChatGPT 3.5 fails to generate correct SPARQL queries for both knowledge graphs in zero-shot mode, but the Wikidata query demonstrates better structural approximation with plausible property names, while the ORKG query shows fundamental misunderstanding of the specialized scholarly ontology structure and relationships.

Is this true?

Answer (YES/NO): NO